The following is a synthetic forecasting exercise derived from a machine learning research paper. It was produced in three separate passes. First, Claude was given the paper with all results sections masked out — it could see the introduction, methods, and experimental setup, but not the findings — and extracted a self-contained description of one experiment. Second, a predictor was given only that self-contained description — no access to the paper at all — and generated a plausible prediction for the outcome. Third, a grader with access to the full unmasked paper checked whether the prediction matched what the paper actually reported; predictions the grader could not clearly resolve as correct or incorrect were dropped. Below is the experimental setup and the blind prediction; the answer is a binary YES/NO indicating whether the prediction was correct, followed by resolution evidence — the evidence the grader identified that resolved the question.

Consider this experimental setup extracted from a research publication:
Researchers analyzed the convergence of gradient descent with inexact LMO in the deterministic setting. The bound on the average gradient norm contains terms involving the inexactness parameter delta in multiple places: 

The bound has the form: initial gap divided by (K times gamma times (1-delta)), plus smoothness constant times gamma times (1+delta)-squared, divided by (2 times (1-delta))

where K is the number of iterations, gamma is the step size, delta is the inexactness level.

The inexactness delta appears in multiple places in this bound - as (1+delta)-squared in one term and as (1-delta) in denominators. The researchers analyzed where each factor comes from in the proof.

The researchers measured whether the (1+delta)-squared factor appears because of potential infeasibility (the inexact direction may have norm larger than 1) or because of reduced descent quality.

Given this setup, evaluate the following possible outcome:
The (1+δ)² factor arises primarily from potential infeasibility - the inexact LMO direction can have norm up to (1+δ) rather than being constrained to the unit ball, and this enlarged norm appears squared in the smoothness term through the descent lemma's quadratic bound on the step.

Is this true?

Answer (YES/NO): YES